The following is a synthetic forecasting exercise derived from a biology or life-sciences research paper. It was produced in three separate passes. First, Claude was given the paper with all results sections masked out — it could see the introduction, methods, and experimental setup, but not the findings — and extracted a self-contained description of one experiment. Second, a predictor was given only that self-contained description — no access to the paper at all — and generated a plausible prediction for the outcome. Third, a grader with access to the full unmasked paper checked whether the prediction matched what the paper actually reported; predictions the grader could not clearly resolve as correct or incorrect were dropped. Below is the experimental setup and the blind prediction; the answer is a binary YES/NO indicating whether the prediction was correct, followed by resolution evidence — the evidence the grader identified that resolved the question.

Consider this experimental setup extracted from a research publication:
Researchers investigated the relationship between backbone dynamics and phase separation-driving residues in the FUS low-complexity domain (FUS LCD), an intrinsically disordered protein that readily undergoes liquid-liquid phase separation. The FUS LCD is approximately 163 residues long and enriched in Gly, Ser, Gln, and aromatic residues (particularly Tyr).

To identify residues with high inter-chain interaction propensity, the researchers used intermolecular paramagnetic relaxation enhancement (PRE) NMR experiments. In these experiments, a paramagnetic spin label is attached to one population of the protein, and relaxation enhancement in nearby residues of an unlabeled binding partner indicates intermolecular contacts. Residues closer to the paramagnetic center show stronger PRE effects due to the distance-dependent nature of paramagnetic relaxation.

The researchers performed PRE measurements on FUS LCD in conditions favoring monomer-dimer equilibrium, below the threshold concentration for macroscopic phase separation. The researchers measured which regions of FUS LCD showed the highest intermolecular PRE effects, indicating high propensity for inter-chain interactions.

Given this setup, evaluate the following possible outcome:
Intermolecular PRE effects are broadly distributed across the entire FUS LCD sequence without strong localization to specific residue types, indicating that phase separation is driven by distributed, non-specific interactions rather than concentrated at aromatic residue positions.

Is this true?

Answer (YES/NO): NO